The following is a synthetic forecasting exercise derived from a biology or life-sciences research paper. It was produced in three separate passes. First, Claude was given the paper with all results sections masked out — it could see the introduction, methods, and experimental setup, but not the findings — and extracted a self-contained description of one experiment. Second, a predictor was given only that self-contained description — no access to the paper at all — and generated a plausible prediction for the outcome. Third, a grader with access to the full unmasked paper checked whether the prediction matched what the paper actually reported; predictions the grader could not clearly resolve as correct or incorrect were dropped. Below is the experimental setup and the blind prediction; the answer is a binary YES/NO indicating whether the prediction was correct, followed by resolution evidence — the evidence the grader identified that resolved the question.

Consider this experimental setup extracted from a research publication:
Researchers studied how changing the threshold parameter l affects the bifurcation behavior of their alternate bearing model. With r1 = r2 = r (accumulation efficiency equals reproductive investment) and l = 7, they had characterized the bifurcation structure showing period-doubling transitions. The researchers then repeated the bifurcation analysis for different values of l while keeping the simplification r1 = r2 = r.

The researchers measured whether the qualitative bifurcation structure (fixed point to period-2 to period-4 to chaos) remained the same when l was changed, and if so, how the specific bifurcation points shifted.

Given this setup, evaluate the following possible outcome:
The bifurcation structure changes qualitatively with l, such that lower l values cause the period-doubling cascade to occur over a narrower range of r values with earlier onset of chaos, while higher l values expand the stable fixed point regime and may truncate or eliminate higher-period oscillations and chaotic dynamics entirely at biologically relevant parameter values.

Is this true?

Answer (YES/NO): NO